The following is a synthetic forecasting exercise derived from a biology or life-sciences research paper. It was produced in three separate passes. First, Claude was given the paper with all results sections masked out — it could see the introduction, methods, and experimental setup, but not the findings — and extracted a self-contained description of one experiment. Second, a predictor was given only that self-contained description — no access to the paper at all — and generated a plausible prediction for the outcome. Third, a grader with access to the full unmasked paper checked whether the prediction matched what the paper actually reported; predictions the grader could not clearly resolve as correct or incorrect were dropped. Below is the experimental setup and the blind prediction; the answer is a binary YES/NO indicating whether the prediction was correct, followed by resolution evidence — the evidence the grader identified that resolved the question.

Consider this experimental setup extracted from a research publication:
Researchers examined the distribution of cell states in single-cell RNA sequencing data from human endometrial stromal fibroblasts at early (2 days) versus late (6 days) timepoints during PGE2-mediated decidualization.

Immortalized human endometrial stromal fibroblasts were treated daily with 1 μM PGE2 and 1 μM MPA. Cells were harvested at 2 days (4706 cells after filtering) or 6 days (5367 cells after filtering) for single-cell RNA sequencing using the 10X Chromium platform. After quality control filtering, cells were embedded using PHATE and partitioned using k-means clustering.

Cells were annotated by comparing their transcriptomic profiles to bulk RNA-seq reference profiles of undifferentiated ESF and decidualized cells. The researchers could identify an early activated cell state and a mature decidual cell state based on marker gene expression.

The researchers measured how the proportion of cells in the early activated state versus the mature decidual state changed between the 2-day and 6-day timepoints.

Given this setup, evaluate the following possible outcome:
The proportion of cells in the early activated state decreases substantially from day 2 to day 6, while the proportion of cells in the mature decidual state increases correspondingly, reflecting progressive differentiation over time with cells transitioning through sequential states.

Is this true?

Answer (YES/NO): YES